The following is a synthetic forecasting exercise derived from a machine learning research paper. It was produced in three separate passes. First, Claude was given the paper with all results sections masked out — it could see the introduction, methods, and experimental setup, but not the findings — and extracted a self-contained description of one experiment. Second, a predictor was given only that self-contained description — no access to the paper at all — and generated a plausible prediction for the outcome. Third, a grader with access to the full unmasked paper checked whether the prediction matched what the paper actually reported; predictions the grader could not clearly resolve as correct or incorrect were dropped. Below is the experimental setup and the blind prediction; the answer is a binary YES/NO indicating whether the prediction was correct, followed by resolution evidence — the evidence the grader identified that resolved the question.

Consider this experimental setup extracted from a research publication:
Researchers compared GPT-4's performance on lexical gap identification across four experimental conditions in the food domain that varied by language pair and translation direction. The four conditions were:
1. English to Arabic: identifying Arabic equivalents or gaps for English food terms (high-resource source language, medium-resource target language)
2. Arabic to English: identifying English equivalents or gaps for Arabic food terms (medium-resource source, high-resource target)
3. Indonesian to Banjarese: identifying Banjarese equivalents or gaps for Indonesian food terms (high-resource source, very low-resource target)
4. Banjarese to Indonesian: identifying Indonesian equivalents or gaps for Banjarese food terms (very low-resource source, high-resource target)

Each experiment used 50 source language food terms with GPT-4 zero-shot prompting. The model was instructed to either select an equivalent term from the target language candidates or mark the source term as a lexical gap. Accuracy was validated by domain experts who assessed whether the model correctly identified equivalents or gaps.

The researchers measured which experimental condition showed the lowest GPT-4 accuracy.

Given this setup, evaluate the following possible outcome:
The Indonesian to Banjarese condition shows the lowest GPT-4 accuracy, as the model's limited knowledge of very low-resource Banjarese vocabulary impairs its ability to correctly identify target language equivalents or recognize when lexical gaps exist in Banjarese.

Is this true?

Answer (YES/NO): YES